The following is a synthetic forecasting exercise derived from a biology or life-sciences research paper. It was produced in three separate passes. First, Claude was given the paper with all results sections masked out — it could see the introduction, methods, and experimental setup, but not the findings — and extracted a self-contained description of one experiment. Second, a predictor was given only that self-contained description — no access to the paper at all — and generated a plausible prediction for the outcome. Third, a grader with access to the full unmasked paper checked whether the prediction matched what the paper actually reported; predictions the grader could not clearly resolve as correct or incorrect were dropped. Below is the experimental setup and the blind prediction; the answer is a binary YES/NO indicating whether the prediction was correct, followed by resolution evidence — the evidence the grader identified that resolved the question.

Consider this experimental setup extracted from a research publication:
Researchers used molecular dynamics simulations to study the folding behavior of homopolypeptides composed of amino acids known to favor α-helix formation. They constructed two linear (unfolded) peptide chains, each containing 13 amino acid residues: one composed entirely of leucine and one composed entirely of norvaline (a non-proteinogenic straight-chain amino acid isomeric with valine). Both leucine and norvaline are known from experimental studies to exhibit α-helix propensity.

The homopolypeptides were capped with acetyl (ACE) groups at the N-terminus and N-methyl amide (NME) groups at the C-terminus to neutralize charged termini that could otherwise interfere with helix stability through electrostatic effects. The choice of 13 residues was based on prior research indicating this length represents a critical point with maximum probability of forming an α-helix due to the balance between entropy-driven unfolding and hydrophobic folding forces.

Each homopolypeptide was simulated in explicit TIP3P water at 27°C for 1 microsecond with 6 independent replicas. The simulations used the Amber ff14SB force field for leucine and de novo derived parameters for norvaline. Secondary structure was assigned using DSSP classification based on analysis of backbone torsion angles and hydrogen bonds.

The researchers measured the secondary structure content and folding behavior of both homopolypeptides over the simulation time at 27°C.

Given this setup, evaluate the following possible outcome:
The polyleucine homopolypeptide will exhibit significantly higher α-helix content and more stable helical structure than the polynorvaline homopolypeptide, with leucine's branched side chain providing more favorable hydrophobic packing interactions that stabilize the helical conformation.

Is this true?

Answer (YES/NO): NO